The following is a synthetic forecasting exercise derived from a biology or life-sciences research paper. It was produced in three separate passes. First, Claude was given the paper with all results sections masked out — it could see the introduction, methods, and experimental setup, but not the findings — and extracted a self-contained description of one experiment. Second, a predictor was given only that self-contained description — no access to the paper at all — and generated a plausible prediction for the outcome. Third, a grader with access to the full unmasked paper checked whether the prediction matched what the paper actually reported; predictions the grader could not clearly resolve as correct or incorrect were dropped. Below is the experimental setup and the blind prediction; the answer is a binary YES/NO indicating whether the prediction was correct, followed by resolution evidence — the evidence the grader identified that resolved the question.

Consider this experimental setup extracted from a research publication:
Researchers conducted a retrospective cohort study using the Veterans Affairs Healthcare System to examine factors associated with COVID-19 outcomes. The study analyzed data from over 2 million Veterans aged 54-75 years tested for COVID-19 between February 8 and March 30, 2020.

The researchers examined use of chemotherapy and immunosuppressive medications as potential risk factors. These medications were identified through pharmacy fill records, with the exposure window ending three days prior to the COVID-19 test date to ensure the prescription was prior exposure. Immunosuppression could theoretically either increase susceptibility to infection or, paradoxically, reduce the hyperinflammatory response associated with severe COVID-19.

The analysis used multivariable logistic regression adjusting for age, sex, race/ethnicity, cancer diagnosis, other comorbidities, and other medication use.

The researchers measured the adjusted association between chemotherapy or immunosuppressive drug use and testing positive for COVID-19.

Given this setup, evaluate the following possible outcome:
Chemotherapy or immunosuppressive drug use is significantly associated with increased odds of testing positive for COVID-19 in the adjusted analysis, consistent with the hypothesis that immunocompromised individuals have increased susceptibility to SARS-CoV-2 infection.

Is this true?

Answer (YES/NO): NO